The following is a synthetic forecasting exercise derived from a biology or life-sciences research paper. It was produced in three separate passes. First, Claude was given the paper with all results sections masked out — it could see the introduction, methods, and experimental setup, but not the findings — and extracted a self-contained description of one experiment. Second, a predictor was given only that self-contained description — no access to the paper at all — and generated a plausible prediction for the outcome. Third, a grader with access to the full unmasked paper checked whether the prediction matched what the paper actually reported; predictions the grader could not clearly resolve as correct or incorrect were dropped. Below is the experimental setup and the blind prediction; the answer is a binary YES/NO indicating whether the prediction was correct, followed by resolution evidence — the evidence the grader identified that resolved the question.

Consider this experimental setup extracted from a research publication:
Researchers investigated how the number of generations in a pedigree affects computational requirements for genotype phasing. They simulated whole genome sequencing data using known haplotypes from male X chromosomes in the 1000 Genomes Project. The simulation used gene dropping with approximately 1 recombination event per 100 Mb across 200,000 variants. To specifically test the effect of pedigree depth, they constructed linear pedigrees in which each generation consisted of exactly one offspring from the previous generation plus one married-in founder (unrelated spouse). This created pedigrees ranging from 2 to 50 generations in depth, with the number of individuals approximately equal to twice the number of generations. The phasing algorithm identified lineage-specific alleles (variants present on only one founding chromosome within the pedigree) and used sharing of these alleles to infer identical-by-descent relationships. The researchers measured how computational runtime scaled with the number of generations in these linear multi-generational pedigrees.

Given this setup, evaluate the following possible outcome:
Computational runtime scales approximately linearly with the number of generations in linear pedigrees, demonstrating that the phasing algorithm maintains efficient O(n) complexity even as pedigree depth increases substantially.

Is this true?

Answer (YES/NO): YES